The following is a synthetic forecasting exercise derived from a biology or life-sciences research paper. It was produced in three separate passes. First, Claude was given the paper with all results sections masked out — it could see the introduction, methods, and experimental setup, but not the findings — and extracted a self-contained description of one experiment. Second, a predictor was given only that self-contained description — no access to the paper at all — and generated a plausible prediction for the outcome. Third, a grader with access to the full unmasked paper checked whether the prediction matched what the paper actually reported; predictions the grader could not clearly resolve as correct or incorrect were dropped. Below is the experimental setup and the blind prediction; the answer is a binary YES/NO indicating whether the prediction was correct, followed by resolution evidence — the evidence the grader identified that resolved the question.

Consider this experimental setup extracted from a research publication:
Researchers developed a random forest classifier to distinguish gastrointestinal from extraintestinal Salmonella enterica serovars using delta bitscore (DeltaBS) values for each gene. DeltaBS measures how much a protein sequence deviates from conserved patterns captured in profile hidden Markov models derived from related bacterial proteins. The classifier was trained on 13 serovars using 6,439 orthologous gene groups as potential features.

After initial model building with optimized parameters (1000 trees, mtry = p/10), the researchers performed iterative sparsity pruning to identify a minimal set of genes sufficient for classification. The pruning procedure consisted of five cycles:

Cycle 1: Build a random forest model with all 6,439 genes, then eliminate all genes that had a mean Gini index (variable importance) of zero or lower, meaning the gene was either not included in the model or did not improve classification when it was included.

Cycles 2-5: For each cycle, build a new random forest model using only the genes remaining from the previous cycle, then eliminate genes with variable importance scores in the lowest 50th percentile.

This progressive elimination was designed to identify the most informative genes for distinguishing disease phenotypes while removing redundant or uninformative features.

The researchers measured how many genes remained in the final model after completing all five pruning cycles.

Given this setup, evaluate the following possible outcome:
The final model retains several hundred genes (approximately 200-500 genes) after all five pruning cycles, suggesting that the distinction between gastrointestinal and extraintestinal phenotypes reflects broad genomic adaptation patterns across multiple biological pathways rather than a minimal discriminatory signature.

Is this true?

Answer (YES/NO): NO